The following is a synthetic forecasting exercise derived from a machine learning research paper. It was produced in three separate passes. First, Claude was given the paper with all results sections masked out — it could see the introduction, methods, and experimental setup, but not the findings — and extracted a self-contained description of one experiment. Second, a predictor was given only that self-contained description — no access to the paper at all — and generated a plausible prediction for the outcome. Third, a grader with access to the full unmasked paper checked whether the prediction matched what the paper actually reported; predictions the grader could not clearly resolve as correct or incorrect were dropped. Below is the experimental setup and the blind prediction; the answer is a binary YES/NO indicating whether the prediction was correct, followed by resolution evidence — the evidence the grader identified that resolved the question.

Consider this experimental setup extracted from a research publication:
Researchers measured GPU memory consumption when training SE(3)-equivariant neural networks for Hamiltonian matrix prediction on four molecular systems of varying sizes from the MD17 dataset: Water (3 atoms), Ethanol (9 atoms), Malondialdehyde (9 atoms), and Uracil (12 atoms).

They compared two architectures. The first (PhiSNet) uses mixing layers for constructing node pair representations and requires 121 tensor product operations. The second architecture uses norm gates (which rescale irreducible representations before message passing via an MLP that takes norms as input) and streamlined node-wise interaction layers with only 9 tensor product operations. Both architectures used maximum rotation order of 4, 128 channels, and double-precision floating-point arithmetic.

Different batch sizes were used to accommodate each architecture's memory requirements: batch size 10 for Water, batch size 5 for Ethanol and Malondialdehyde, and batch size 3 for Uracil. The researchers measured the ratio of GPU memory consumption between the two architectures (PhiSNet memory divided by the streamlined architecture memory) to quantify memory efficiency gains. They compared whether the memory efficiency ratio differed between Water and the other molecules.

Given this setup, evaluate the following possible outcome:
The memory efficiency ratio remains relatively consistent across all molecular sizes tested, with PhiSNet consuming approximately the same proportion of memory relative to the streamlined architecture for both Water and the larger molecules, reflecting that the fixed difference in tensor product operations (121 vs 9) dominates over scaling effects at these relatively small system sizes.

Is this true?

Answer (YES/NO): NO